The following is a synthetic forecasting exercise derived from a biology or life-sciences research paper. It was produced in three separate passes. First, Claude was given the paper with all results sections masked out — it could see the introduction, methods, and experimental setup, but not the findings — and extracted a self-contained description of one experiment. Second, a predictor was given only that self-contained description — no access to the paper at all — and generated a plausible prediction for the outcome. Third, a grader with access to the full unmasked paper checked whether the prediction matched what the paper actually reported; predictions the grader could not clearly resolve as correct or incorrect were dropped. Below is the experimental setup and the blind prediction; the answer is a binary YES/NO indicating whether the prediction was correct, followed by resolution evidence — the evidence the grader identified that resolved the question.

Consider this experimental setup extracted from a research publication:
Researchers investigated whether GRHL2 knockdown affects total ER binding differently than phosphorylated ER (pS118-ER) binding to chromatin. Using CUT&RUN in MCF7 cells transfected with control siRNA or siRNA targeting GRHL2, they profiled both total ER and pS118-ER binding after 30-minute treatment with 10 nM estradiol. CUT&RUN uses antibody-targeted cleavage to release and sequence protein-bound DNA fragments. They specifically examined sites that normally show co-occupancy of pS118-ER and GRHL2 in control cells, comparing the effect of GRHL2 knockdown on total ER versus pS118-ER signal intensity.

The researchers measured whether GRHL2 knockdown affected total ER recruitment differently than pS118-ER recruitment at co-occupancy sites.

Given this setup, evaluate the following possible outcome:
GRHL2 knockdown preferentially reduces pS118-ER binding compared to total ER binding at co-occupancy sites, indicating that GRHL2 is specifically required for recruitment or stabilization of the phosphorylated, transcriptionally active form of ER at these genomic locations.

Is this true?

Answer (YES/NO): NO